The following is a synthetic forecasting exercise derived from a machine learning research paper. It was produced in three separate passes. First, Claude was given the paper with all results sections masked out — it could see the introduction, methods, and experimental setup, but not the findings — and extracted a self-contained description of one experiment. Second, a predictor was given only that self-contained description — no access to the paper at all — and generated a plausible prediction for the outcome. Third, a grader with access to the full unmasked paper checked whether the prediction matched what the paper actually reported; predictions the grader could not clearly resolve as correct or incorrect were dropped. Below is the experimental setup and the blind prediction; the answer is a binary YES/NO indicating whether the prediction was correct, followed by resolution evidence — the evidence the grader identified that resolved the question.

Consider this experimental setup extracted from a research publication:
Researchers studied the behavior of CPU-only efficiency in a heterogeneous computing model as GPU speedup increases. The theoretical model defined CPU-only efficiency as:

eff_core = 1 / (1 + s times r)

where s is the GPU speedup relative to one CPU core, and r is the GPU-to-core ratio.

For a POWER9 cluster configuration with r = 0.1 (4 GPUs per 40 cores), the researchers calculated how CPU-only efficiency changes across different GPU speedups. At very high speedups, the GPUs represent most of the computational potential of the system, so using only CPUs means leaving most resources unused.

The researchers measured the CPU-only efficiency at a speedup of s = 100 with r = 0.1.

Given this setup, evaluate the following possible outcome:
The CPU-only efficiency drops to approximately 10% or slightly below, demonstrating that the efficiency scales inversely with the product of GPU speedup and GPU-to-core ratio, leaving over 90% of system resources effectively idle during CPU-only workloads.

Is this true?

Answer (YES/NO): YES